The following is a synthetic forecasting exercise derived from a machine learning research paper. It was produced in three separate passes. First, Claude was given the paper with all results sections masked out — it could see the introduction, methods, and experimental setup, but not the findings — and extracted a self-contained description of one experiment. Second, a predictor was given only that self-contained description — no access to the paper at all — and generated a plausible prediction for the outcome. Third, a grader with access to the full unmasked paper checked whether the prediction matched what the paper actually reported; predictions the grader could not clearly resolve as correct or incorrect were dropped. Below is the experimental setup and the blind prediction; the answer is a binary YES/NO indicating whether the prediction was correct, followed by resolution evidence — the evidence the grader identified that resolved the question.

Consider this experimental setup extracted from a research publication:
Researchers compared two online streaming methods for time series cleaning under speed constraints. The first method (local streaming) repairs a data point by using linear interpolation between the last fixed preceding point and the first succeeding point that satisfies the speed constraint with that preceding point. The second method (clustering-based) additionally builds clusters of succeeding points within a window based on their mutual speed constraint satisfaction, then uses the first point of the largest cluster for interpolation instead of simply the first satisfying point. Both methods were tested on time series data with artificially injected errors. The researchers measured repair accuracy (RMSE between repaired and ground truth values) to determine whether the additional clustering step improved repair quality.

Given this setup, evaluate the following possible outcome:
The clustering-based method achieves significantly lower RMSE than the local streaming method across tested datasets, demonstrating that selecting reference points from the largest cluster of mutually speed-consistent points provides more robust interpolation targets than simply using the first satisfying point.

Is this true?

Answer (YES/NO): YES